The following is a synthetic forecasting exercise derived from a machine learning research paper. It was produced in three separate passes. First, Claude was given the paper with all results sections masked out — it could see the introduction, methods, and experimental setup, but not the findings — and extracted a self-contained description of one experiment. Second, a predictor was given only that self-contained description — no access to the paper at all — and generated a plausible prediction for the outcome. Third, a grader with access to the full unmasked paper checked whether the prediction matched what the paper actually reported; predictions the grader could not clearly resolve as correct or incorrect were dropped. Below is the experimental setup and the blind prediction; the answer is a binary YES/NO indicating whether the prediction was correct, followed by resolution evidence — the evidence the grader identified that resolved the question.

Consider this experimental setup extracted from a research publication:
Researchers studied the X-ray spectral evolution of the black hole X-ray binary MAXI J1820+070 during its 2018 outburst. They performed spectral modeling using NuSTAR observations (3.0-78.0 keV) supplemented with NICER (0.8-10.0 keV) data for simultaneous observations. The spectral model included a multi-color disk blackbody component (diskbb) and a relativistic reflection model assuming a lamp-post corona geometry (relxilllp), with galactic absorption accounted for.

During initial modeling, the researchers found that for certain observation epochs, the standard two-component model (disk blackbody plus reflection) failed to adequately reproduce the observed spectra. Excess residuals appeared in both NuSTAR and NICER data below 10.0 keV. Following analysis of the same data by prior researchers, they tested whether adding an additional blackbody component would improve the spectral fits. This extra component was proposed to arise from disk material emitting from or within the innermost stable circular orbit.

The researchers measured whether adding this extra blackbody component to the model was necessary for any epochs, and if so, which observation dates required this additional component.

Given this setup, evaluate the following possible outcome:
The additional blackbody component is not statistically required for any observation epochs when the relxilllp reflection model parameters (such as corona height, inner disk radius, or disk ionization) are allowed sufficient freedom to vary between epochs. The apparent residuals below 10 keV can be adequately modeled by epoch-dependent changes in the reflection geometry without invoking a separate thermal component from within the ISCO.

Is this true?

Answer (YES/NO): NO